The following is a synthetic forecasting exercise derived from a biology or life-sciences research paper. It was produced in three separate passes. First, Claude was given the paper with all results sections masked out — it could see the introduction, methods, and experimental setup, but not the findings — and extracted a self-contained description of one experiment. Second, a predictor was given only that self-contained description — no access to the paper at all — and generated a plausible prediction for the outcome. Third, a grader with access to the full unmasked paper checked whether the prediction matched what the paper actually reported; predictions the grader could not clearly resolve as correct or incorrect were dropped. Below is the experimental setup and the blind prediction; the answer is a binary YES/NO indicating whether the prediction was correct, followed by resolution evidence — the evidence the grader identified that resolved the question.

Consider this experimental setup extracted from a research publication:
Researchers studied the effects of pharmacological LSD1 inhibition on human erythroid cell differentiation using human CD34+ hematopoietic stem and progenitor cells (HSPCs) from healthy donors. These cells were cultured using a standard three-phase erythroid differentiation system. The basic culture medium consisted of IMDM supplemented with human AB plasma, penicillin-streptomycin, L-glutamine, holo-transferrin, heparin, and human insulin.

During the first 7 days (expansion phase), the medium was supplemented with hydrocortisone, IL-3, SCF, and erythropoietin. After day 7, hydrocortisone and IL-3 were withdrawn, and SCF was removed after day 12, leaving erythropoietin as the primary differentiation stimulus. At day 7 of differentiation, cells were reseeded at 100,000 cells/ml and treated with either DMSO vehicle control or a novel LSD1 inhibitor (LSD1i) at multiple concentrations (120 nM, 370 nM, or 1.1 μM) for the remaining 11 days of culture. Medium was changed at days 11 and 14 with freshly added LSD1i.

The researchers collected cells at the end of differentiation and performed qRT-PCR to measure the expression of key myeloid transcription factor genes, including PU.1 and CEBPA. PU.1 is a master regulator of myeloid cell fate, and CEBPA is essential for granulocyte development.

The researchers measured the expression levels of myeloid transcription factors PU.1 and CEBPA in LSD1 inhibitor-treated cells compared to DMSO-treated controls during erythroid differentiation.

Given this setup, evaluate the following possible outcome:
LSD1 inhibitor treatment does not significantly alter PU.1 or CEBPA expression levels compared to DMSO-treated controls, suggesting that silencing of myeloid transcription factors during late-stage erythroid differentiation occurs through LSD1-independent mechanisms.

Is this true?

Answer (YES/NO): NO